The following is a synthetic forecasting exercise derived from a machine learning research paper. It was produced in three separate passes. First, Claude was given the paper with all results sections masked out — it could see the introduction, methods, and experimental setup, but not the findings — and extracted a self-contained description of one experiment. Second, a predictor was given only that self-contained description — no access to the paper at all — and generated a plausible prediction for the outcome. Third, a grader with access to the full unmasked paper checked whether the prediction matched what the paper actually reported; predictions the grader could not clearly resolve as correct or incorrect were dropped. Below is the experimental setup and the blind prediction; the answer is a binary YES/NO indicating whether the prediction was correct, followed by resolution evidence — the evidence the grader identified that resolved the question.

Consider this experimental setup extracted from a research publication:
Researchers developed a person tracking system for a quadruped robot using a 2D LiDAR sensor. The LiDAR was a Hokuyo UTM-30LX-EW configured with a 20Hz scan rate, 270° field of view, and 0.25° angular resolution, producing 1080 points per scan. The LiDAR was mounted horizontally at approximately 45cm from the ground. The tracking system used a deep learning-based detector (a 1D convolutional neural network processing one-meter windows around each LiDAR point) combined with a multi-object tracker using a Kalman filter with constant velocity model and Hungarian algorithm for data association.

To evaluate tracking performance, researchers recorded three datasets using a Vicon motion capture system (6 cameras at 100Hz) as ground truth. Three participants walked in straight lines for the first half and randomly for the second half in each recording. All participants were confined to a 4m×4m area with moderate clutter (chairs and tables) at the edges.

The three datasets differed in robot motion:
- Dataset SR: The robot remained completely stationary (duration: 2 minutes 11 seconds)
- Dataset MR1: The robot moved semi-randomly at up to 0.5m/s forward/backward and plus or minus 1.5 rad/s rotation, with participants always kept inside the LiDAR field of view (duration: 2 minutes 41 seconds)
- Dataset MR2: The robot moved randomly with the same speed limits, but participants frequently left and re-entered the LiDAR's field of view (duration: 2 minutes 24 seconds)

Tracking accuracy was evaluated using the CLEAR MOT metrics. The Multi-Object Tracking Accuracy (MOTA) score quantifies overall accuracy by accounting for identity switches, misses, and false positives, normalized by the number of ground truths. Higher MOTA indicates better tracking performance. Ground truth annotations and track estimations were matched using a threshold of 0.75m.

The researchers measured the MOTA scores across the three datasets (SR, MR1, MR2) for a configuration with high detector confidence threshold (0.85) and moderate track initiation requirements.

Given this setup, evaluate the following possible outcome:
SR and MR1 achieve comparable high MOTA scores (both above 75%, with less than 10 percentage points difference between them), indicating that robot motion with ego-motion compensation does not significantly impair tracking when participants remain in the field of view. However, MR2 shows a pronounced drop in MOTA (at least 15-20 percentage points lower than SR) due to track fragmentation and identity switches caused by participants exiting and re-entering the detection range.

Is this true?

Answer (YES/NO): NO